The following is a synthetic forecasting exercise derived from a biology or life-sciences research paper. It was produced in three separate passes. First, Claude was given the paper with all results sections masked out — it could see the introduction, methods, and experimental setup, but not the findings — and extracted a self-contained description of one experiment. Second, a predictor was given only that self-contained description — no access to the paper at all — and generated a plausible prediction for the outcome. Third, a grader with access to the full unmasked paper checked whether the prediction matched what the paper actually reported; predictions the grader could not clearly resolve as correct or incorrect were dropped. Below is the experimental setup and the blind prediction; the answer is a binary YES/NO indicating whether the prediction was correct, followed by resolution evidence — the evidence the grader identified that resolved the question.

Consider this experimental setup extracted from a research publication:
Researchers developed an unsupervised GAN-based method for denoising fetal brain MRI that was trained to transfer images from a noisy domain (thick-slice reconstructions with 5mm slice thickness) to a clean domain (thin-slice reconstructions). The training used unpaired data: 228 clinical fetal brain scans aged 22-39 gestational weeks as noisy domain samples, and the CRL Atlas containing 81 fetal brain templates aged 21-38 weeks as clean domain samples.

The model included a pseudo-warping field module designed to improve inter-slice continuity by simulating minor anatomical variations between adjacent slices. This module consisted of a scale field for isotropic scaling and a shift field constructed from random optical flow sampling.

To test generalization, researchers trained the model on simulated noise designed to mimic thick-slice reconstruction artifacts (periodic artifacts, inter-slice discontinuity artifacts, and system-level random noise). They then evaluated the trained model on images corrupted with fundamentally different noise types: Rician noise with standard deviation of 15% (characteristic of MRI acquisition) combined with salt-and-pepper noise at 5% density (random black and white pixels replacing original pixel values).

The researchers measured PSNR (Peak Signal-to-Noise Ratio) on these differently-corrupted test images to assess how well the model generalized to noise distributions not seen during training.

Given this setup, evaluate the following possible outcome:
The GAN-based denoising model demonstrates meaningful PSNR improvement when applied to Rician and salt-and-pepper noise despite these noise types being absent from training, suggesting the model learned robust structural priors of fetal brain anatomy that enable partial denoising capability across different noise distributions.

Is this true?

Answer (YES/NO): YES